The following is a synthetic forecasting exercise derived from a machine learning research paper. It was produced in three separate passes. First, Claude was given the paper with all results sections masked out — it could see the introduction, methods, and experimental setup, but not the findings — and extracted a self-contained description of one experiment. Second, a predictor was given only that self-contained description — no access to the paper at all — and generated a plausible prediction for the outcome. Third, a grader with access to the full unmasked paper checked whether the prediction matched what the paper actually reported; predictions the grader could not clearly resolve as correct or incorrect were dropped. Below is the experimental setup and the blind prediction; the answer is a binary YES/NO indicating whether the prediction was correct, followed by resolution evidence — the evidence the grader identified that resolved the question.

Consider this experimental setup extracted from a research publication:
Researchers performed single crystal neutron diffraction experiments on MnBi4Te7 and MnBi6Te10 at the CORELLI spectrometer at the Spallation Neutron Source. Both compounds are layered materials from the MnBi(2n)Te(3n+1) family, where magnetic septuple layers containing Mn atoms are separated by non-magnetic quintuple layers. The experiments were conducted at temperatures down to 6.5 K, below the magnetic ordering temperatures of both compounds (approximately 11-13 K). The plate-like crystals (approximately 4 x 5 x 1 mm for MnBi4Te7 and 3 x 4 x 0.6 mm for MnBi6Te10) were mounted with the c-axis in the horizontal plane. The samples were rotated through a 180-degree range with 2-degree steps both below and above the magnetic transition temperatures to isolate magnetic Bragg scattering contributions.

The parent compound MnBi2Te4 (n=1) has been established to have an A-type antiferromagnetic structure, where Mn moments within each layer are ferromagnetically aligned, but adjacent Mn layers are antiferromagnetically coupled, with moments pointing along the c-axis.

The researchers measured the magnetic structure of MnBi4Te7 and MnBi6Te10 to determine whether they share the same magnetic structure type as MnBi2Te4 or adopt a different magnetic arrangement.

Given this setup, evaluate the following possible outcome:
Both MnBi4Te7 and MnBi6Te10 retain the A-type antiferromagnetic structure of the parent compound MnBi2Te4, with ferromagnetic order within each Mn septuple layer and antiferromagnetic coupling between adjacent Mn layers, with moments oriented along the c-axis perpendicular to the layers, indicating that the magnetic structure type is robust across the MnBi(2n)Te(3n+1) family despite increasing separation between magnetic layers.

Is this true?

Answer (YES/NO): YES